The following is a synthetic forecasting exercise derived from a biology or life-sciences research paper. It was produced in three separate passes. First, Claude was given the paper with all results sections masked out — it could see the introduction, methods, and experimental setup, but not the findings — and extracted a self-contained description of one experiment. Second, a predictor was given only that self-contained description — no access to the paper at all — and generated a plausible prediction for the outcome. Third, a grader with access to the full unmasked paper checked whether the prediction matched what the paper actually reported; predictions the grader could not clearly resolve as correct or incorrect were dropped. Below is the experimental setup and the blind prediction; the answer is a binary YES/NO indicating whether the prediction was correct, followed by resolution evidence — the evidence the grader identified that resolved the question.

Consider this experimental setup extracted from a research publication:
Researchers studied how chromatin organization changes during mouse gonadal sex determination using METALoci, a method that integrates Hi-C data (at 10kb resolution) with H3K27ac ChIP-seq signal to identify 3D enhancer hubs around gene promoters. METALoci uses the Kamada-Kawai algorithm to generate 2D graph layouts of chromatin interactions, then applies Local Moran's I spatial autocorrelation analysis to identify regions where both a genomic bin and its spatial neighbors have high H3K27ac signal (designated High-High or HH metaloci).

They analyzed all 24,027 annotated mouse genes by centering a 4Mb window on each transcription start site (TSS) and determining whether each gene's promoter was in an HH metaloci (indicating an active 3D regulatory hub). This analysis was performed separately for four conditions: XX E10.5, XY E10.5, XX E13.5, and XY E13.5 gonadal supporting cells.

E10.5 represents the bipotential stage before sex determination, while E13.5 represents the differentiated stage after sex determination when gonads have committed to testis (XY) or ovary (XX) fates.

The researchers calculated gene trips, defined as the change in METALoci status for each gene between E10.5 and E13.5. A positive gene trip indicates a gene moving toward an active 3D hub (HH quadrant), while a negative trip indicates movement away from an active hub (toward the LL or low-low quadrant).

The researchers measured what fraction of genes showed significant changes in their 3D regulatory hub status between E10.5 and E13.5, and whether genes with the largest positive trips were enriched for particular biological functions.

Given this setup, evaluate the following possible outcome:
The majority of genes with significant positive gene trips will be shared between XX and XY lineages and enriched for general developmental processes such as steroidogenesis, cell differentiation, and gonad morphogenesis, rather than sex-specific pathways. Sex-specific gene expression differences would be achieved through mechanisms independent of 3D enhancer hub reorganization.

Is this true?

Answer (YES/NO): NO